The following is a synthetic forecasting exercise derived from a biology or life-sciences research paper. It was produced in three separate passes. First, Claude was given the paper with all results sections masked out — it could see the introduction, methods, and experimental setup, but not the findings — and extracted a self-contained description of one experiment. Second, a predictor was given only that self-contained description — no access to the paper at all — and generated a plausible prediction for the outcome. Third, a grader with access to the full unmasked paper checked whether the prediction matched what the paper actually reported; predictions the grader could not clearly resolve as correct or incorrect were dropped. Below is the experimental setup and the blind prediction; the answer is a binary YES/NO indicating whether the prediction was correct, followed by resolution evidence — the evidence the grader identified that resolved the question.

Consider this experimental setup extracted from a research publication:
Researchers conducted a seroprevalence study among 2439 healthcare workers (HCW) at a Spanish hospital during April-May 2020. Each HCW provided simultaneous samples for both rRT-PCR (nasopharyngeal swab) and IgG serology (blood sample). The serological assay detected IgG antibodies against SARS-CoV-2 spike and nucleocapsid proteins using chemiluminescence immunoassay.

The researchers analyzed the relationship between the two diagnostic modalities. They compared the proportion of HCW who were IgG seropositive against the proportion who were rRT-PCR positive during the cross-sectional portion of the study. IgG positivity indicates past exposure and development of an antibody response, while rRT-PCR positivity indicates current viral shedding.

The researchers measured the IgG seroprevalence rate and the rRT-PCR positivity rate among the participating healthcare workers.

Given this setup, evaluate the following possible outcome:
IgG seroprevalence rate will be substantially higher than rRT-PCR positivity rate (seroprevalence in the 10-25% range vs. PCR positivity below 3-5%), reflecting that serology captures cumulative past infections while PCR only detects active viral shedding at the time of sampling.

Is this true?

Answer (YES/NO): YES